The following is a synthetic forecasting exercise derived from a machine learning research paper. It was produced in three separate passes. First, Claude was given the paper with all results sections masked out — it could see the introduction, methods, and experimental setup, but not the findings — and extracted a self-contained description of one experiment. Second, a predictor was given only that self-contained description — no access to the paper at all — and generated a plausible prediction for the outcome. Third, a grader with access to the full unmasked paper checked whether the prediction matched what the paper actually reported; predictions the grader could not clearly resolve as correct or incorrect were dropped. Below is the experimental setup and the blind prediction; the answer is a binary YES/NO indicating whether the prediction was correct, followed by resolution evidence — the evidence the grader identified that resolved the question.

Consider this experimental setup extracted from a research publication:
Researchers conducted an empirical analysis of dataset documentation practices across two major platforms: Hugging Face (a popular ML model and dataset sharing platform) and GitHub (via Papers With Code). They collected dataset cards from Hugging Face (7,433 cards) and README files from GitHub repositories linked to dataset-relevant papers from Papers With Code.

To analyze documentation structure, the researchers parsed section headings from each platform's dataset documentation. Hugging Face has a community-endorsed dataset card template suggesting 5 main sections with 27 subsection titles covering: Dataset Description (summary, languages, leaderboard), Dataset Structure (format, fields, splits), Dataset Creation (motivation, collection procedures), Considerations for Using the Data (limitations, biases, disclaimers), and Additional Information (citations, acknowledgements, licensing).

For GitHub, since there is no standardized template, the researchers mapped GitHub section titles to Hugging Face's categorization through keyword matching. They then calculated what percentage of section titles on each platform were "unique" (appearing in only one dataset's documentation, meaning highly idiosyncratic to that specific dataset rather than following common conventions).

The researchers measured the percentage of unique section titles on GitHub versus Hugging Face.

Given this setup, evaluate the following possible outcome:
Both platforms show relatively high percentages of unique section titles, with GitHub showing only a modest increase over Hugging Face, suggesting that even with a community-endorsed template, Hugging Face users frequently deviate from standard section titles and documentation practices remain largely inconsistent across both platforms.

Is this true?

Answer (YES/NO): NO